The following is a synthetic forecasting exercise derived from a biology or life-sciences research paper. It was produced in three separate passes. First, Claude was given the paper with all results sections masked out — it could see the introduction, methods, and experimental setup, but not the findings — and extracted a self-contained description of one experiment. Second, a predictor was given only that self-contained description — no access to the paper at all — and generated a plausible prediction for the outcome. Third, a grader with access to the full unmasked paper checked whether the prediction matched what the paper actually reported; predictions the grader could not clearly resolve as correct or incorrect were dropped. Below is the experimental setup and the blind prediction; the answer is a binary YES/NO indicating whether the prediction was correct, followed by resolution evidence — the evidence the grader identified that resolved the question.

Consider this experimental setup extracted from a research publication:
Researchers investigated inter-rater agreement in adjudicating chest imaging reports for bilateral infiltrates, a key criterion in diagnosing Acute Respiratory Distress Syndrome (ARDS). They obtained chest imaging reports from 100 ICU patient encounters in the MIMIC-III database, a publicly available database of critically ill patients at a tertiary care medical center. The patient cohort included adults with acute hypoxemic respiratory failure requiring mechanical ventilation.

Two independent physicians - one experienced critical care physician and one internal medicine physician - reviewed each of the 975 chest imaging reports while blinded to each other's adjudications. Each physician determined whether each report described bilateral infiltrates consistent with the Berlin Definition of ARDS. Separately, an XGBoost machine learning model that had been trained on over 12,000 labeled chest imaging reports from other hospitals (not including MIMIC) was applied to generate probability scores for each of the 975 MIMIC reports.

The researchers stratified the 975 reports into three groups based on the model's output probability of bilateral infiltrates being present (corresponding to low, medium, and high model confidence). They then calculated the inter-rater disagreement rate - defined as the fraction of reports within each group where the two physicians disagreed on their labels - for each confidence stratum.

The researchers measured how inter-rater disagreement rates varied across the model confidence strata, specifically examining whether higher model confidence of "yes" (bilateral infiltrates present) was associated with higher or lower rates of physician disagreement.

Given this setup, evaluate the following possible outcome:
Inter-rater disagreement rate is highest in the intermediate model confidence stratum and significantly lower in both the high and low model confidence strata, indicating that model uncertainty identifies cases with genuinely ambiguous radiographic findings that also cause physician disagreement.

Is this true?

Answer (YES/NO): NO